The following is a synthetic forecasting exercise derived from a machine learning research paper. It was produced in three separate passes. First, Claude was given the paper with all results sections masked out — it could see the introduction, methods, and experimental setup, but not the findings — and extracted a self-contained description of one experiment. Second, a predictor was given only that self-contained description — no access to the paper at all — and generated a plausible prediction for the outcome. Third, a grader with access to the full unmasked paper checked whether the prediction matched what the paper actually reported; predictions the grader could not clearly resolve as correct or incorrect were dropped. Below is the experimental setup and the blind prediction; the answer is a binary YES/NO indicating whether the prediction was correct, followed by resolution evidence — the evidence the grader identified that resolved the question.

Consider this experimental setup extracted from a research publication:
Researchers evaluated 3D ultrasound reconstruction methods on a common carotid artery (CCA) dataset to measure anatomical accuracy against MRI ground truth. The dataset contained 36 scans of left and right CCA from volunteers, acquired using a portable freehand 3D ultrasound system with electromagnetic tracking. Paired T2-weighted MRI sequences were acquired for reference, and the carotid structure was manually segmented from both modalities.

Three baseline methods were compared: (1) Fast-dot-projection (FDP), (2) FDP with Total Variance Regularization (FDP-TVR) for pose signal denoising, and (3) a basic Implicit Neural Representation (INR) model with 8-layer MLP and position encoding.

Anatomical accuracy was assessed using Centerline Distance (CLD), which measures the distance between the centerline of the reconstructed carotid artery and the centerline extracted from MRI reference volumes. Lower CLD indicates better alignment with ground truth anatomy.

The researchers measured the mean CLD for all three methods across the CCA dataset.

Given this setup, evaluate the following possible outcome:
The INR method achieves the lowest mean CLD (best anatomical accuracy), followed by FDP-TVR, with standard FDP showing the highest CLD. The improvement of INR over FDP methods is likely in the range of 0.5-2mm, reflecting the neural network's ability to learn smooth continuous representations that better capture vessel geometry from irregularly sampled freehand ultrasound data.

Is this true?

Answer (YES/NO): NO